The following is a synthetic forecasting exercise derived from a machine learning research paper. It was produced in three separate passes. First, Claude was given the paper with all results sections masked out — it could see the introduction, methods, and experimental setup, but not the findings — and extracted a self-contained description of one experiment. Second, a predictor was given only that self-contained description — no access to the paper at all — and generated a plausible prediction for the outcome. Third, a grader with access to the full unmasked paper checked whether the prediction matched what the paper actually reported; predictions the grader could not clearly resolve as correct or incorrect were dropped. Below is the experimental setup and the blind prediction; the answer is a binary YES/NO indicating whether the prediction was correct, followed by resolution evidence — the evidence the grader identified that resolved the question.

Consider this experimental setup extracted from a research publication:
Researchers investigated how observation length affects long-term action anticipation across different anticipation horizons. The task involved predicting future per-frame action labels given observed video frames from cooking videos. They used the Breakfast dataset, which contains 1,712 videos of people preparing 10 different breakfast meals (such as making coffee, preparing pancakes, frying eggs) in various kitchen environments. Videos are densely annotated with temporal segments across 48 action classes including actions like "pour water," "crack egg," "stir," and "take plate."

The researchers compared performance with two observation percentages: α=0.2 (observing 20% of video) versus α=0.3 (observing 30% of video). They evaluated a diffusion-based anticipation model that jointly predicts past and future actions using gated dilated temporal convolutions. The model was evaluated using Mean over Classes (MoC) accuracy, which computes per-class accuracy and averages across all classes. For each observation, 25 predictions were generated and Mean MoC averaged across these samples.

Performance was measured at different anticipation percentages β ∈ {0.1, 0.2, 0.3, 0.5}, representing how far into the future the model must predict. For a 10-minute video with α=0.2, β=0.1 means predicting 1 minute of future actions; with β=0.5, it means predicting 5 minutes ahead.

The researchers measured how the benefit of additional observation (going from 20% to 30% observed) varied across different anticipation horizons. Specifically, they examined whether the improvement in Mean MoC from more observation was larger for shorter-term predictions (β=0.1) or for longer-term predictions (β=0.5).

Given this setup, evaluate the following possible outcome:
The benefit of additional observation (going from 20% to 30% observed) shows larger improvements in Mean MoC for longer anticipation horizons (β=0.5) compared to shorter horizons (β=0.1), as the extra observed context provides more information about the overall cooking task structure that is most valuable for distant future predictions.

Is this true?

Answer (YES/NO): NO